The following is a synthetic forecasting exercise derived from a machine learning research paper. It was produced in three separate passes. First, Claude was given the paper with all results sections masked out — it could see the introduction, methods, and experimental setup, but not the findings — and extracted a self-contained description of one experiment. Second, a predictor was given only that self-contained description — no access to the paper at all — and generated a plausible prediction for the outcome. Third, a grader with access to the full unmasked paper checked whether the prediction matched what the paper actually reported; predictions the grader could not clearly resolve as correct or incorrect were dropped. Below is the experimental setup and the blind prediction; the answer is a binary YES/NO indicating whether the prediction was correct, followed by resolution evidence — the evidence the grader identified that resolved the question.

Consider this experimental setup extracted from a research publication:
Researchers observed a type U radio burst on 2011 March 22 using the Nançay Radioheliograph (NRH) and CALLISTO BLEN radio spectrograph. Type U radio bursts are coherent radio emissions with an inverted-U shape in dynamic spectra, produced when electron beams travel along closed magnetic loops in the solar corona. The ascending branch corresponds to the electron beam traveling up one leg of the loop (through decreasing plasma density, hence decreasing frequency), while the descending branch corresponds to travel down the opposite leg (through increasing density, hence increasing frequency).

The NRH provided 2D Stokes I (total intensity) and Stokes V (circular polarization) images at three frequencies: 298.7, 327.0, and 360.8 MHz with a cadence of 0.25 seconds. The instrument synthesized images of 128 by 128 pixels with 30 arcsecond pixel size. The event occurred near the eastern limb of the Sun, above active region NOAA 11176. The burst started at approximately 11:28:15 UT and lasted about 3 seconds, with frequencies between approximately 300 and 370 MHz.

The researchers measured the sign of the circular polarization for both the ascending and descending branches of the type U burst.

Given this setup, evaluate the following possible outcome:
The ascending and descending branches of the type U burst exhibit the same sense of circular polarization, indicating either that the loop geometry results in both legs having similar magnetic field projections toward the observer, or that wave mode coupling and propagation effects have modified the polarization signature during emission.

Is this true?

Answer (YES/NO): YES